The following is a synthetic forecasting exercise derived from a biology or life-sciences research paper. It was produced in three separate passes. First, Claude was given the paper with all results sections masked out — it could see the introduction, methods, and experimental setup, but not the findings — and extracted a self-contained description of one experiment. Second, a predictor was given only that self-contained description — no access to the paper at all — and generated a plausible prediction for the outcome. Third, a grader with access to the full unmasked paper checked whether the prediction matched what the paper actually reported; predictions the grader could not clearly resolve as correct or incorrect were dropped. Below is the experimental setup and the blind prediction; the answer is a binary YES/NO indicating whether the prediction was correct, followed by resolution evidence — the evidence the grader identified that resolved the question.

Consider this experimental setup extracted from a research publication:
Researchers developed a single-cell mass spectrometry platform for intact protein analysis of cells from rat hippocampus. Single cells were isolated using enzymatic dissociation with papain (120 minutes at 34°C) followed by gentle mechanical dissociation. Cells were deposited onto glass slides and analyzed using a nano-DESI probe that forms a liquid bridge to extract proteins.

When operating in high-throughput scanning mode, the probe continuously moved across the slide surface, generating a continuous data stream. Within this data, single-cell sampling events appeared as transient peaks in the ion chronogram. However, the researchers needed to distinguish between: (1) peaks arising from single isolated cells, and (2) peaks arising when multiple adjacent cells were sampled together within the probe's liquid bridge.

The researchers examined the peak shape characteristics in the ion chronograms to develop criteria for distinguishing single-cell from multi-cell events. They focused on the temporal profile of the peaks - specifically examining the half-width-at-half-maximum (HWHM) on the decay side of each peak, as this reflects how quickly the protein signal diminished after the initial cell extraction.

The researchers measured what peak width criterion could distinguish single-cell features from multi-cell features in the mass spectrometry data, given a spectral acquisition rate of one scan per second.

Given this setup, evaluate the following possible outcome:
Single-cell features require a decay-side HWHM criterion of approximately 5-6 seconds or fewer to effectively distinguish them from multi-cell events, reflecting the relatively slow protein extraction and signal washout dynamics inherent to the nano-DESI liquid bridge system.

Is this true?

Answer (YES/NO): NO